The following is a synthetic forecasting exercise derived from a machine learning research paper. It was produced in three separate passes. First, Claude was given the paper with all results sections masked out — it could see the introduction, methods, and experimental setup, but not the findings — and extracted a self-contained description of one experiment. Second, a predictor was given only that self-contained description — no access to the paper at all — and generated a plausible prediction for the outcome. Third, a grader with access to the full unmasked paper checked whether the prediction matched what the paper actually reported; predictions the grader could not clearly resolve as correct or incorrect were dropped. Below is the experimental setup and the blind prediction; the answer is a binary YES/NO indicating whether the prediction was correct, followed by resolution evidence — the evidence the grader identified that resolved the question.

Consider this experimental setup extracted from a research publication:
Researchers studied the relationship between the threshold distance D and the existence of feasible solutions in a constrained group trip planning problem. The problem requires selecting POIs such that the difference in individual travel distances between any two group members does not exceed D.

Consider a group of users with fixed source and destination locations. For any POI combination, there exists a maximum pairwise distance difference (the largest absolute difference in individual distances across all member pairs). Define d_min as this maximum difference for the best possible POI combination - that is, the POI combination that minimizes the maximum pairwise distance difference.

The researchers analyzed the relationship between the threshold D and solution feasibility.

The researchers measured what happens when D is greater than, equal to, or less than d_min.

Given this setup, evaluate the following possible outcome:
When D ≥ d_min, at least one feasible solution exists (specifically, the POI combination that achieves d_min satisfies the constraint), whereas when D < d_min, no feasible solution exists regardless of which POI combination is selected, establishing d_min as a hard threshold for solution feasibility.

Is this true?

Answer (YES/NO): YES